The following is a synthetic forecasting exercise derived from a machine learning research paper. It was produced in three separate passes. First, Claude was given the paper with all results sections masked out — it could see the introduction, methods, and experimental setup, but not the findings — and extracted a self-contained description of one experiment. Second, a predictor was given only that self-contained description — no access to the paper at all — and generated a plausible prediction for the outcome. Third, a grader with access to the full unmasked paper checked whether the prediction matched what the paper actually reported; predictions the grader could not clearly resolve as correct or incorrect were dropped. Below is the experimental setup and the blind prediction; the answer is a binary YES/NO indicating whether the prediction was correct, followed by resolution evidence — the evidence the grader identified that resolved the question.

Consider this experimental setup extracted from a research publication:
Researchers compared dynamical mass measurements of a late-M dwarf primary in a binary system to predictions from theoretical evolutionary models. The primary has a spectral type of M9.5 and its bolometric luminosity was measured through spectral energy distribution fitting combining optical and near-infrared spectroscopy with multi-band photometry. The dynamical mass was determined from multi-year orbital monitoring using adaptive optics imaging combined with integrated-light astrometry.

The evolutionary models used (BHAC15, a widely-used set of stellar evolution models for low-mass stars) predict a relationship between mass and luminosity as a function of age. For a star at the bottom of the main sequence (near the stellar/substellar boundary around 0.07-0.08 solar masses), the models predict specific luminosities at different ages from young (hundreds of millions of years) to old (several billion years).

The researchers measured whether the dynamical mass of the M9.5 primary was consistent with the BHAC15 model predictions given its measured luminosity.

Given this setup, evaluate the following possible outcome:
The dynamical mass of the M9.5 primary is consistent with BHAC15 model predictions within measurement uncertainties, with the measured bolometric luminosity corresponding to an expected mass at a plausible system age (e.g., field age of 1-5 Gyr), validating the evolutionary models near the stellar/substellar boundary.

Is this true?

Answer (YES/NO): NO